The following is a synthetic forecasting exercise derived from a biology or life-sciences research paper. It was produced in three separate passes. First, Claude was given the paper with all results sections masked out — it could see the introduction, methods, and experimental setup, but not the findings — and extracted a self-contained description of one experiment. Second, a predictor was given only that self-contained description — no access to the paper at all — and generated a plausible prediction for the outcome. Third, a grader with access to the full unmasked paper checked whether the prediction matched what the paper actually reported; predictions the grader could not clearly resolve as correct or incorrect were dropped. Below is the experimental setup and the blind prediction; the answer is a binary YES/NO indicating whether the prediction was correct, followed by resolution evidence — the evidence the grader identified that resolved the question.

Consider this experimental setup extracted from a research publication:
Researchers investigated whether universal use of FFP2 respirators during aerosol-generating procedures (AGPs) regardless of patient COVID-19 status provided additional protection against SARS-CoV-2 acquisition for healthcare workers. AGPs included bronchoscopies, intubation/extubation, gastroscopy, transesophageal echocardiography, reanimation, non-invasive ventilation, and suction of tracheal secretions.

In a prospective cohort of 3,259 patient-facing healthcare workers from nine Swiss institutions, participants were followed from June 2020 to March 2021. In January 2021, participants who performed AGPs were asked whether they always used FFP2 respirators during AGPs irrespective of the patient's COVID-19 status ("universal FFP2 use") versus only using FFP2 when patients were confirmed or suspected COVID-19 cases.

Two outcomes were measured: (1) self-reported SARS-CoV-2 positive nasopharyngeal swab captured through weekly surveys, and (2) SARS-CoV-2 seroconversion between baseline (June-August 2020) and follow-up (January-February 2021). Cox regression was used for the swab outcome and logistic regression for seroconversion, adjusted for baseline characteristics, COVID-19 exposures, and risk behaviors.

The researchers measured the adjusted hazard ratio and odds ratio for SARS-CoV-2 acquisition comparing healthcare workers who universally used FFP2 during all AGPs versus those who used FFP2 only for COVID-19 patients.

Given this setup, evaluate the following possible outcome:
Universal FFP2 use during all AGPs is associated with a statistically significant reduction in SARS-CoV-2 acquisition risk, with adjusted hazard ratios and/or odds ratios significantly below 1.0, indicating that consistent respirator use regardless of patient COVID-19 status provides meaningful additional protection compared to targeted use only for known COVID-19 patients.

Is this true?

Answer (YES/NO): NO